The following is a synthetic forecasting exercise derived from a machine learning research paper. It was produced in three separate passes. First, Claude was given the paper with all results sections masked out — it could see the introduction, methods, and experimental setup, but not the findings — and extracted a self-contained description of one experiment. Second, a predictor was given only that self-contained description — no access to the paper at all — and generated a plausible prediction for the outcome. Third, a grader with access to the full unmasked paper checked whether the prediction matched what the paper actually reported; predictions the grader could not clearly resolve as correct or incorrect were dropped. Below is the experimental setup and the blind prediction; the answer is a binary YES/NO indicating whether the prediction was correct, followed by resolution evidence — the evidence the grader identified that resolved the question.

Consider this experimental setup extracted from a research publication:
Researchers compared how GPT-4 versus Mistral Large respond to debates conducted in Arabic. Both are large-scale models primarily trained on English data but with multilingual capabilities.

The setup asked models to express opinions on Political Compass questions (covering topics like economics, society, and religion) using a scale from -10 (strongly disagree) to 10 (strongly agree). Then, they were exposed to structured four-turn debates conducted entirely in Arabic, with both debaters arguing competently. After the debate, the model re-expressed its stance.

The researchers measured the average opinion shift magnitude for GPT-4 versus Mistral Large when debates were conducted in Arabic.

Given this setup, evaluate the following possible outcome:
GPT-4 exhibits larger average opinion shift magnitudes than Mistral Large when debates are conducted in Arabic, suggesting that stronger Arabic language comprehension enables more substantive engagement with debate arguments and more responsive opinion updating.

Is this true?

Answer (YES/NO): NO